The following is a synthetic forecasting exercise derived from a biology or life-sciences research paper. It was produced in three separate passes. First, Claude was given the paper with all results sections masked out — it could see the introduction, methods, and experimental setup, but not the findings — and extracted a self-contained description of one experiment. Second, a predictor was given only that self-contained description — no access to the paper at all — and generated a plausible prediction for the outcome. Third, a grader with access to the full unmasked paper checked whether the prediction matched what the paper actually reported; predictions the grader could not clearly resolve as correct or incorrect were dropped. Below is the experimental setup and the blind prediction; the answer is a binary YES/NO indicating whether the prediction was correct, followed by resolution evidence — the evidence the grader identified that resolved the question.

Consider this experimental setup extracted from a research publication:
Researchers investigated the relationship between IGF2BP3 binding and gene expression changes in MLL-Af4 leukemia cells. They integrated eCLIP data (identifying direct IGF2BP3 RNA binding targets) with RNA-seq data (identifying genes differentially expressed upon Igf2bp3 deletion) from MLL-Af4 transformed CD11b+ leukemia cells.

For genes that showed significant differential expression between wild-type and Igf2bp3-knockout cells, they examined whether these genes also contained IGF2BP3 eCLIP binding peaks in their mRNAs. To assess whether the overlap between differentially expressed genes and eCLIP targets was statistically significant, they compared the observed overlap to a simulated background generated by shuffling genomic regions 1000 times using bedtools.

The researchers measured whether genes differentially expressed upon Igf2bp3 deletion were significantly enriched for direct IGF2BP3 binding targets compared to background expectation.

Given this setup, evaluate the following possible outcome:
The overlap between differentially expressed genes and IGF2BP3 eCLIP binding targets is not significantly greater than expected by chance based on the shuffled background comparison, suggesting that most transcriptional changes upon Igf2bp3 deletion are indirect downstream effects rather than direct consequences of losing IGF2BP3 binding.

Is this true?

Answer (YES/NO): NO